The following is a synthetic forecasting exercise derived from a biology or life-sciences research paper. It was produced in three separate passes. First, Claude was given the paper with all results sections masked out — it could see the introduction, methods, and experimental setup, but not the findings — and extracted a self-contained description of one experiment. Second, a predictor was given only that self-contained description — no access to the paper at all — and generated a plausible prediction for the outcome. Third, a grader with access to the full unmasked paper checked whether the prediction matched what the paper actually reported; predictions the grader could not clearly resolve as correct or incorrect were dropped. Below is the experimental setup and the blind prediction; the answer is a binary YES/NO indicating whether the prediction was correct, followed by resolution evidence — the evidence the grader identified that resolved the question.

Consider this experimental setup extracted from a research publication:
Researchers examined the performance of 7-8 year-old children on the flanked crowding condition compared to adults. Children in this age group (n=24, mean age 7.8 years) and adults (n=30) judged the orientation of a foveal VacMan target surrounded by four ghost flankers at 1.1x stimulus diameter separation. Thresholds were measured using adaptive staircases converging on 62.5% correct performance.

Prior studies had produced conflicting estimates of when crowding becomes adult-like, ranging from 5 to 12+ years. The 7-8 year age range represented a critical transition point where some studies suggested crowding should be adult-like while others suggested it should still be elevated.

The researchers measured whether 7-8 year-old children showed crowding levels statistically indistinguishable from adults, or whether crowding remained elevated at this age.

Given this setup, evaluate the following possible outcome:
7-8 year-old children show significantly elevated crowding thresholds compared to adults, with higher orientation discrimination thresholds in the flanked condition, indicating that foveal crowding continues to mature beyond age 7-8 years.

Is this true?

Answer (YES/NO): NO